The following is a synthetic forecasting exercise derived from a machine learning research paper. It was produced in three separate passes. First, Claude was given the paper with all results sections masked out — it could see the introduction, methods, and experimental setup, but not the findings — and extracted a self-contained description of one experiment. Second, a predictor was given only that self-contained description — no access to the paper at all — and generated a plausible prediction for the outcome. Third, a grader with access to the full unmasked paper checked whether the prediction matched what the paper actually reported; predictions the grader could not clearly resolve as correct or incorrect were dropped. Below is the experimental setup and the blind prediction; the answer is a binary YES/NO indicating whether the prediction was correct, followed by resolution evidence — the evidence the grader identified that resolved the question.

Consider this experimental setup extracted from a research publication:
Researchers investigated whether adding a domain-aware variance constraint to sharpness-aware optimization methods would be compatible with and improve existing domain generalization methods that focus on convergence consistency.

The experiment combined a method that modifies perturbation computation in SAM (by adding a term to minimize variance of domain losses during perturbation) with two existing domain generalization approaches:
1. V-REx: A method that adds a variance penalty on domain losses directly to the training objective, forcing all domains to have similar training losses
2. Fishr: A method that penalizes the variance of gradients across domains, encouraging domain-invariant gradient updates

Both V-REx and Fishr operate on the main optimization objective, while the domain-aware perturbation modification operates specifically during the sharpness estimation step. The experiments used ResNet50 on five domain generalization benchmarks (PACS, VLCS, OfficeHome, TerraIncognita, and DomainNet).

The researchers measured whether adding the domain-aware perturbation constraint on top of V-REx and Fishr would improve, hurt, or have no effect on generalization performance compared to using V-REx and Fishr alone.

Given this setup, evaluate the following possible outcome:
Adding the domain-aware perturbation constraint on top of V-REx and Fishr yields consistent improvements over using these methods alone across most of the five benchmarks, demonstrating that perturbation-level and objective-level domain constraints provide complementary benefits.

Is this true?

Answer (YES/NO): YES